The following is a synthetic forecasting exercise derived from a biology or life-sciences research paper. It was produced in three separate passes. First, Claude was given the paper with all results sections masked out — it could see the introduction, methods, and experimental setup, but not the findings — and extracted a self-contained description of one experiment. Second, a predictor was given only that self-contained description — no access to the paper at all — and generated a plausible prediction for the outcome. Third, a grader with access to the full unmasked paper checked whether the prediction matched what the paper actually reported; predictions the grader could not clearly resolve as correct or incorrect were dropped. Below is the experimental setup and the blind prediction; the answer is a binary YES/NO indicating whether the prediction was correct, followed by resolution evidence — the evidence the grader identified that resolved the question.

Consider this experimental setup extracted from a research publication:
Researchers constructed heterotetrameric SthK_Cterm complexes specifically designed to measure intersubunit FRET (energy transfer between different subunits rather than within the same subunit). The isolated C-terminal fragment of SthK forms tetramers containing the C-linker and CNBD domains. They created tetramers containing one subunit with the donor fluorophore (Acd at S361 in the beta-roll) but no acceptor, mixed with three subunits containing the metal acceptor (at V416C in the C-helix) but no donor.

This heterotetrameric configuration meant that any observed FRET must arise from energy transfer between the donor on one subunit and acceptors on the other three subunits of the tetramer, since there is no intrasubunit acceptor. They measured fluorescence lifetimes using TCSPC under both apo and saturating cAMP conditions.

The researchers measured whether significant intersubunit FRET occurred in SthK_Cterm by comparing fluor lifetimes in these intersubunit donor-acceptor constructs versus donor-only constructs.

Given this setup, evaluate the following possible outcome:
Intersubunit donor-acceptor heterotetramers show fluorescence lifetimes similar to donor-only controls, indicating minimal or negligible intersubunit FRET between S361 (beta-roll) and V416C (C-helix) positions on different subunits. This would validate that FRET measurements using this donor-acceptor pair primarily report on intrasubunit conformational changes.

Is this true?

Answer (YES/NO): NO